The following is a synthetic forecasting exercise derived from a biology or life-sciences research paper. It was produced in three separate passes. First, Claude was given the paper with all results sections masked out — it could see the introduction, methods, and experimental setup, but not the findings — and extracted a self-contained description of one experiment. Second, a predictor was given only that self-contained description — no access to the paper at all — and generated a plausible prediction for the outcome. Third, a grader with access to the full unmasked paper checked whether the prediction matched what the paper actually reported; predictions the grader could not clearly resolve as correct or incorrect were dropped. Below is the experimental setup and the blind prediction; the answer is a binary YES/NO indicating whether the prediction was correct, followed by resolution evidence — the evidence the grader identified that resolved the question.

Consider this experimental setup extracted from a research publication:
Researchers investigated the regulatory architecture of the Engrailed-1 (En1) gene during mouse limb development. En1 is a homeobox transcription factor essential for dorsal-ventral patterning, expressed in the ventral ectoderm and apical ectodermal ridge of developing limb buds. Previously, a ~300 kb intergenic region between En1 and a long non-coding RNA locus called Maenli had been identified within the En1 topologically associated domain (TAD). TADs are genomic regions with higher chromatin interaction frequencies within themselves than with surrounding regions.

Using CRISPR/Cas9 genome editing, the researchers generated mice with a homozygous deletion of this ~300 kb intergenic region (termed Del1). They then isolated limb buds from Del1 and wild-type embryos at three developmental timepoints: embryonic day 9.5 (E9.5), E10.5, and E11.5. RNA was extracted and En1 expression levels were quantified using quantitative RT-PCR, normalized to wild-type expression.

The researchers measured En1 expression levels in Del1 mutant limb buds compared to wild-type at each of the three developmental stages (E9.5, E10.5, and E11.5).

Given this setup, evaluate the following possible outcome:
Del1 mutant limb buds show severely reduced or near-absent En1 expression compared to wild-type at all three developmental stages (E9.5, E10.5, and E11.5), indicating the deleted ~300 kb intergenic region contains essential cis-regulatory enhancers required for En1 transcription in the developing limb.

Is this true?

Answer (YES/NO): NO